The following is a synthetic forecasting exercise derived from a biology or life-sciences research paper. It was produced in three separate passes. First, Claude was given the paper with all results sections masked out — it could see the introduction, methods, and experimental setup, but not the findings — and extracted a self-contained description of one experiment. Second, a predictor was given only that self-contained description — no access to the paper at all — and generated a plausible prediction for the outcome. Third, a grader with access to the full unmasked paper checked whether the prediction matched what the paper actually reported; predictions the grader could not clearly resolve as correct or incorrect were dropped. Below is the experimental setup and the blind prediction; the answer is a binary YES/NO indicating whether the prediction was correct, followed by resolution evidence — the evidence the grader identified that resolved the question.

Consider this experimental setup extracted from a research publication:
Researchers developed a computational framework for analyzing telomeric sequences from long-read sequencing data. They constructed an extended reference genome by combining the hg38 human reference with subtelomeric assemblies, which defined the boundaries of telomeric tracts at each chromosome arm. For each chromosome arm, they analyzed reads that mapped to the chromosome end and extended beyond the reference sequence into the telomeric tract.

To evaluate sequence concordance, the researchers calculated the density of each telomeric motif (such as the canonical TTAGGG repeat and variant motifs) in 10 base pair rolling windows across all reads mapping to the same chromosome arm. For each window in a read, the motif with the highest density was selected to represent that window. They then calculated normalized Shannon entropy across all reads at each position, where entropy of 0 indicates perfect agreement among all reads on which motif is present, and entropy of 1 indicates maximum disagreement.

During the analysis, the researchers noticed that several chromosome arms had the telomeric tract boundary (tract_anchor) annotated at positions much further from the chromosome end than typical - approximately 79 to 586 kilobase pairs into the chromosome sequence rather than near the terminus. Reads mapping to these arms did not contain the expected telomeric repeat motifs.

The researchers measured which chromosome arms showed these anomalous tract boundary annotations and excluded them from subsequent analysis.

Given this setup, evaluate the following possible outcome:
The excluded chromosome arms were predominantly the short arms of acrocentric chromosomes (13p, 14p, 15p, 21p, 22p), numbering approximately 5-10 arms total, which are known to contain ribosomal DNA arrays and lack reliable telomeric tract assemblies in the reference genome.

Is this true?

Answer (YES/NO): NO